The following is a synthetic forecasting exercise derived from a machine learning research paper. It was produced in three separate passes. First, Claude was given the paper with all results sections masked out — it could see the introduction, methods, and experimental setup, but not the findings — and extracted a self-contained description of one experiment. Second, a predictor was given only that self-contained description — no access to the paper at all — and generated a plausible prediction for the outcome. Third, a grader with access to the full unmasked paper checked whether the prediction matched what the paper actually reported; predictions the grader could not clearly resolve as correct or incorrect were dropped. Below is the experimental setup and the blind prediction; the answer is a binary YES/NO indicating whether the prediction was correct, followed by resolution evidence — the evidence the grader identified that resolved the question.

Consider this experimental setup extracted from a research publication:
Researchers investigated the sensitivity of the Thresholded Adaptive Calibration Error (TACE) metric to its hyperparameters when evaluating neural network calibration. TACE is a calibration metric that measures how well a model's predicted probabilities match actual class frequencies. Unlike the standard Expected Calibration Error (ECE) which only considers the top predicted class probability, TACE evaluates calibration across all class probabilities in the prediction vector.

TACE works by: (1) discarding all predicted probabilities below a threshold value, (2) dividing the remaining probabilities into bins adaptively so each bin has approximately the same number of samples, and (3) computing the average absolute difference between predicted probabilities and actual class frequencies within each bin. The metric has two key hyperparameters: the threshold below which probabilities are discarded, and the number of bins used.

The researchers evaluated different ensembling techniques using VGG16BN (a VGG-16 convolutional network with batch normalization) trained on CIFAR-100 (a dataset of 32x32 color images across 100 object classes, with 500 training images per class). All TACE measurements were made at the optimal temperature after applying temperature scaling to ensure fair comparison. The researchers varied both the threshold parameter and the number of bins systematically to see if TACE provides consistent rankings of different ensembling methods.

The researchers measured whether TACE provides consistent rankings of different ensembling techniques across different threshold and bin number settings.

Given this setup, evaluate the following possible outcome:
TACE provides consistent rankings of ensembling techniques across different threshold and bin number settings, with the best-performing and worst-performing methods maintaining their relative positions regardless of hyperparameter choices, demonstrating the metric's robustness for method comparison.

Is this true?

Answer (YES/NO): NO